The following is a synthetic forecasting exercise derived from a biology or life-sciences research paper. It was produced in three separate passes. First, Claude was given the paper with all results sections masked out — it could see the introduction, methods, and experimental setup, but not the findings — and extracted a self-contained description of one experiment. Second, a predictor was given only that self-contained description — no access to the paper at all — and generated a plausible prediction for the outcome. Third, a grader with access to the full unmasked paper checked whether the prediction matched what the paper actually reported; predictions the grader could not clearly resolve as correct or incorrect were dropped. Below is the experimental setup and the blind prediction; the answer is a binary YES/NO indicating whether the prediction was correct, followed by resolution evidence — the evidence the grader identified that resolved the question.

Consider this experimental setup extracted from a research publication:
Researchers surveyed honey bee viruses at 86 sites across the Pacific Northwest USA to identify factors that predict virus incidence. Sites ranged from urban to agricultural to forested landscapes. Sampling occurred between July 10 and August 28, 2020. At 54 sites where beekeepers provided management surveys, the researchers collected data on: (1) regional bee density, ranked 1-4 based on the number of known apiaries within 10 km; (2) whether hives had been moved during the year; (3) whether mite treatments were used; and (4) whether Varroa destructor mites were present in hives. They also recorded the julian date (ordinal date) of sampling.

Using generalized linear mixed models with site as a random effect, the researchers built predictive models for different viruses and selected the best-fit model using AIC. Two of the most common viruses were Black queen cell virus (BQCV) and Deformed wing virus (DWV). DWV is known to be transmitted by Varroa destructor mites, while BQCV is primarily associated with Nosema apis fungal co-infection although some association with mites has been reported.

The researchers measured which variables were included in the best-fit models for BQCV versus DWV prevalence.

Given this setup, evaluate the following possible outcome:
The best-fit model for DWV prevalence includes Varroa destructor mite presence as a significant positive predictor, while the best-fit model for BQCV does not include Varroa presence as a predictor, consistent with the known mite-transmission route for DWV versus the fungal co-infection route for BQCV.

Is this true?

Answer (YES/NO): YES